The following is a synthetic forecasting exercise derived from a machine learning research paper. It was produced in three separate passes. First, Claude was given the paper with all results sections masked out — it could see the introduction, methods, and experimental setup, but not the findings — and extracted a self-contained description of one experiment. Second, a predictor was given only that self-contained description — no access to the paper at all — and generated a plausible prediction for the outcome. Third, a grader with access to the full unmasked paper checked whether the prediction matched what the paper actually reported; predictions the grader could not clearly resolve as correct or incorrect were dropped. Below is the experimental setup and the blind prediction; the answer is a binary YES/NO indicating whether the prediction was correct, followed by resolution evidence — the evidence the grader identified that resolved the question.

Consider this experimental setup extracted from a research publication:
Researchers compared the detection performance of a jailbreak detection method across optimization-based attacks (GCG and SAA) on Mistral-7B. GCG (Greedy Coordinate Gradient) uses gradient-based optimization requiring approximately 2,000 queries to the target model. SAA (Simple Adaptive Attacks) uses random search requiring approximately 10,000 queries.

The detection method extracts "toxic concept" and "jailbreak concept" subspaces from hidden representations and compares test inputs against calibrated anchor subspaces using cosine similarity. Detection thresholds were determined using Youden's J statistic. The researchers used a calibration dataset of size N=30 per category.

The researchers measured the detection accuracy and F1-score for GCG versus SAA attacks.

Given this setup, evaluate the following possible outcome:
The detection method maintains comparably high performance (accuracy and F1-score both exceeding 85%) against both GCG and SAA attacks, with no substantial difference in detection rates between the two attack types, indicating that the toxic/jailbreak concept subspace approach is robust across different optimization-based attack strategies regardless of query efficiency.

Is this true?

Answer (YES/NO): YES